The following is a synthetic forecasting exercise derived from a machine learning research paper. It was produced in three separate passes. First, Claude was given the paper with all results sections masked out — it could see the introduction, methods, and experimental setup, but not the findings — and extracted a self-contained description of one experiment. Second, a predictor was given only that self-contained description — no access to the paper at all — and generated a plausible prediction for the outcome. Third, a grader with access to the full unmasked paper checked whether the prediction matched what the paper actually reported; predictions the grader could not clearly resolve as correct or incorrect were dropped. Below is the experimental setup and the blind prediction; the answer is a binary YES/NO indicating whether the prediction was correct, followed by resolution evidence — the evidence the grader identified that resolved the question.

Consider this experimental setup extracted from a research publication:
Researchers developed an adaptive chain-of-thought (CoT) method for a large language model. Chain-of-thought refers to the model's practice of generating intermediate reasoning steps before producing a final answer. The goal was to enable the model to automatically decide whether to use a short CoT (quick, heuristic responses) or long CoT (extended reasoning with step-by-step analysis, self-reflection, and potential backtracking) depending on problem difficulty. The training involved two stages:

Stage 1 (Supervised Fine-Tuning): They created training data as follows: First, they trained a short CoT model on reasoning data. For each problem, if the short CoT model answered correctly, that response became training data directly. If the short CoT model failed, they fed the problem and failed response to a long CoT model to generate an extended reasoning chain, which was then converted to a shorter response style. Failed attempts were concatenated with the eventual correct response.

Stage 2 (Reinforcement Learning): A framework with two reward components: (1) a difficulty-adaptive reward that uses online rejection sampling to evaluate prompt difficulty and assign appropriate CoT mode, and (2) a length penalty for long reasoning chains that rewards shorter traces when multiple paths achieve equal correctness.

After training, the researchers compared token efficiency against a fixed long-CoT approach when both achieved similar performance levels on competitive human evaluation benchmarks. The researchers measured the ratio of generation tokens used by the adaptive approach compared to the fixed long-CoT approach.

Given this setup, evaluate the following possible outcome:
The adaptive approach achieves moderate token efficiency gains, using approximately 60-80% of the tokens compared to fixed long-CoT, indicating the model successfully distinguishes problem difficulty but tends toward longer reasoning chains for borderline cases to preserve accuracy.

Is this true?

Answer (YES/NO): NO